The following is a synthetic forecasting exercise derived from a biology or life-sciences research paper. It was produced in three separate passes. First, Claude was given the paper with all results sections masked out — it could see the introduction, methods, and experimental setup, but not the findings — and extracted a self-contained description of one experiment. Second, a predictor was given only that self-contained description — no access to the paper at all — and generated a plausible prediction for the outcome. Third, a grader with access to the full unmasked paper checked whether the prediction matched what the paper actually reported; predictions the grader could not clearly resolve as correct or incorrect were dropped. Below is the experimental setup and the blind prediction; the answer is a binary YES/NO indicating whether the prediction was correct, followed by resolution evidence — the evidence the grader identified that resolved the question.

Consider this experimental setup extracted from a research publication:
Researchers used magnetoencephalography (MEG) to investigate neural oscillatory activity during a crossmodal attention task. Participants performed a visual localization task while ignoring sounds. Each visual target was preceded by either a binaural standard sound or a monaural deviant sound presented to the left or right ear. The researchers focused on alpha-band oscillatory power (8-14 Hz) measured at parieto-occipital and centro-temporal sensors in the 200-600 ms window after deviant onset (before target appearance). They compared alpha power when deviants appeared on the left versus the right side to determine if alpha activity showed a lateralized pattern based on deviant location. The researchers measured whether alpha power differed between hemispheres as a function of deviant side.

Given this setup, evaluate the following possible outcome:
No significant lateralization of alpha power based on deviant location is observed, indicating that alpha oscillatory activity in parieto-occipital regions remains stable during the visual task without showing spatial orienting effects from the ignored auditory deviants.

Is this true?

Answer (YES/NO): NO